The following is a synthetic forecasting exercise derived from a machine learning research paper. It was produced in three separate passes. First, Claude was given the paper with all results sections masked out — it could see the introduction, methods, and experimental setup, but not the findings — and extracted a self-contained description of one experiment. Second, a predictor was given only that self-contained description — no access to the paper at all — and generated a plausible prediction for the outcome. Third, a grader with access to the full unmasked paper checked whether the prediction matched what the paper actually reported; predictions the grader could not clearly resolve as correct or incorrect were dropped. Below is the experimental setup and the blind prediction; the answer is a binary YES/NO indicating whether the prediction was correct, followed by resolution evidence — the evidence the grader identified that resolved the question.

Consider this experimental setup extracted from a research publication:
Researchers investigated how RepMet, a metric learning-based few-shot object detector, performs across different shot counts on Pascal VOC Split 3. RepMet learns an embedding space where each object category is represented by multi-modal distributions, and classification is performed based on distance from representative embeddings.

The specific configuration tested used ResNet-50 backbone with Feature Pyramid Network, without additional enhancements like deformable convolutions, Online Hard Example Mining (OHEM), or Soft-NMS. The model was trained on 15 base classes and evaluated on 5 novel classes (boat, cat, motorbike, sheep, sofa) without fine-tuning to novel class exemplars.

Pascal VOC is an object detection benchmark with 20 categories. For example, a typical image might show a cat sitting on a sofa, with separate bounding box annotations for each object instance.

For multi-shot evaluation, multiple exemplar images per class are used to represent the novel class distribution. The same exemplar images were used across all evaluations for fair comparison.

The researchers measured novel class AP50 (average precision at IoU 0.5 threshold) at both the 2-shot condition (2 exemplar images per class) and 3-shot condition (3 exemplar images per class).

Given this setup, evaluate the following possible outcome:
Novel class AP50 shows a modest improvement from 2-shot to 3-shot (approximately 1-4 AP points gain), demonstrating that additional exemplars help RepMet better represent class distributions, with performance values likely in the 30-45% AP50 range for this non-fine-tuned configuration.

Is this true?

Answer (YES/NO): NO